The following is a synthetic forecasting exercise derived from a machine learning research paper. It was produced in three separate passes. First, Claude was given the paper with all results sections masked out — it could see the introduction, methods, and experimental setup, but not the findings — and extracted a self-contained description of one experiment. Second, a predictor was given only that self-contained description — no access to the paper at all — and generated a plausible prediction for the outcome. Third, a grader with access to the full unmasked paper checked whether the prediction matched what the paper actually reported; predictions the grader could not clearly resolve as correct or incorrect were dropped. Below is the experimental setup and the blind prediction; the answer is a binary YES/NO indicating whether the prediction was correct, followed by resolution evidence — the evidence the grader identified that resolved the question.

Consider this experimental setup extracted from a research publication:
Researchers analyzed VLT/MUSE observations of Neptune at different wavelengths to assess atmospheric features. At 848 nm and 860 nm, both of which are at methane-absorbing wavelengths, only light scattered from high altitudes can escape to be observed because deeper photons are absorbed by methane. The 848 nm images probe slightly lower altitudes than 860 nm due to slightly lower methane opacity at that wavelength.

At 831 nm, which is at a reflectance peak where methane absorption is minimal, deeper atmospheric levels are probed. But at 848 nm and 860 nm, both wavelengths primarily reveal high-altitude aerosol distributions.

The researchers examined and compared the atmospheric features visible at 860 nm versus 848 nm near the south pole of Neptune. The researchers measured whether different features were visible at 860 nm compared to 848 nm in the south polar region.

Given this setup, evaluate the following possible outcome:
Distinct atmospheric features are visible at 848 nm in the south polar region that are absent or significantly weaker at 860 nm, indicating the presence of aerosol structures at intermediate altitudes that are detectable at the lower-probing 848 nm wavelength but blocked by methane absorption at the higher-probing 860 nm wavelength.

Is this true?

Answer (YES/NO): NO